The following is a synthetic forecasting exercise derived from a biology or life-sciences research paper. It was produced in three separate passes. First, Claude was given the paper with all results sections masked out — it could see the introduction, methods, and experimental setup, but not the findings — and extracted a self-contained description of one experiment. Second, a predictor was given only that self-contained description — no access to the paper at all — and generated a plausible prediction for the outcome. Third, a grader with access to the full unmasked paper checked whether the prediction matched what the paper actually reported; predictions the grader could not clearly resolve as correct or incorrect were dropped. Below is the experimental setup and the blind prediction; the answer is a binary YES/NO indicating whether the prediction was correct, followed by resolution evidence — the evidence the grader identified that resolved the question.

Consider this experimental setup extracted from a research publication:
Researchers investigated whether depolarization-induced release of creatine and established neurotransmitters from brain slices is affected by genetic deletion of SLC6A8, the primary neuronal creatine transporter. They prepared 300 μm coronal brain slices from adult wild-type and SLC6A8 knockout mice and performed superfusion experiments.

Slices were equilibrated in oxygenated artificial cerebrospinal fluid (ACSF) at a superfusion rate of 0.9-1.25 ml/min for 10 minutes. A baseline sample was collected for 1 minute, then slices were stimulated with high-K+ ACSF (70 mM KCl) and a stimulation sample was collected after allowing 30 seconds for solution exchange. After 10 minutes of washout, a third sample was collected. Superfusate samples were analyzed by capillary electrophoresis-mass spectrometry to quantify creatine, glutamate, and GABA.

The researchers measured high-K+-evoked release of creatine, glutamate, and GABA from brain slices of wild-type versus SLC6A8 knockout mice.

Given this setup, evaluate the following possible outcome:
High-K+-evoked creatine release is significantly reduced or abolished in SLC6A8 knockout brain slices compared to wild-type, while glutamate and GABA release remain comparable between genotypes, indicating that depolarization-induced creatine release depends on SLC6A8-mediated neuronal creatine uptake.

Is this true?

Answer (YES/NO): YES